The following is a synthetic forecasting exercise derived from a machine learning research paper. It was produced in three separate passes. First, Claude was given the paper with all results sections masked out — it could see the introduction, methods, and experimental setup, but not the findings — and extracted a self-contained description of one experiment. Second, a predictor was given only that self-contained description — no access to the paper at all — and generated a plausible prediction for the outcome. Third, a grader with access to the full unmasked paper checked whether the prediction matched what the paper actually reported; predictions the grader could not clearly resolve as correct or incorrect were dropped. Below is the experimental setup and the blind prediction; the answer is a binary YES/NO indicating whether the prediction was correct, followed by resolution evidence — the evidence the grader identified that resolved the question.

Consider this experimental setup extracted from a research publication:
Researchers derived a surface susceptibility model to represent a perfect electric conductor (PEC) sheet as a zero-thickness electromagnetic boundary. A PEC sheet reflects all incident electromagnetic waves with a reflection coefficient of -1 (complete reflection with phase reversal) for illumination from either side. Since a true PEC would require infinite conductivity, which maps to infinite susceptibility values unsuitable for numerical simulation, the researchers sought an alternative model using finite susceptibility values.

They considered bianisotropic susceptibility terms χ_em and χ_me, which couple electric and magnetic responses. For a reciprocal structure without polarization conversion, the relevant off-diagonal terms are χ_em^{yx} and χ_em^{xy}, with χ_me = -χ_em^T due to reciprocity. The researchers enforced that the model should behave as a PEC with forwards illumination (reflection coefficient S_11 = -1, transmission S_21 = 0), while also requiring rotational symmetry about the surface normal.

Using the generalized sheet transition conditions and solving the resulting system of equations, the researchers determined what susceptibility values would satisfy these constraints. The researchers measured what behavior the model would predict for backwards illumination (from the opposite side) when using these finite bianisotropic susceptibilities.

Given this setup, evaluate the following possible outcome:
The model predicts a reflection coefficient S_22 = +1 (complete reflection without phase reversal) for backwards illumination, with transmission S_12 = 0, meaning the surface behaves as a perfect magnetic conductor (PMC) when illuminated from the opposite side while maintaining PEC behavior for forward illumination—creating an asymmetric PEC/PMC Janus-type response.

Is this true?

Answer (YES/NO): YES